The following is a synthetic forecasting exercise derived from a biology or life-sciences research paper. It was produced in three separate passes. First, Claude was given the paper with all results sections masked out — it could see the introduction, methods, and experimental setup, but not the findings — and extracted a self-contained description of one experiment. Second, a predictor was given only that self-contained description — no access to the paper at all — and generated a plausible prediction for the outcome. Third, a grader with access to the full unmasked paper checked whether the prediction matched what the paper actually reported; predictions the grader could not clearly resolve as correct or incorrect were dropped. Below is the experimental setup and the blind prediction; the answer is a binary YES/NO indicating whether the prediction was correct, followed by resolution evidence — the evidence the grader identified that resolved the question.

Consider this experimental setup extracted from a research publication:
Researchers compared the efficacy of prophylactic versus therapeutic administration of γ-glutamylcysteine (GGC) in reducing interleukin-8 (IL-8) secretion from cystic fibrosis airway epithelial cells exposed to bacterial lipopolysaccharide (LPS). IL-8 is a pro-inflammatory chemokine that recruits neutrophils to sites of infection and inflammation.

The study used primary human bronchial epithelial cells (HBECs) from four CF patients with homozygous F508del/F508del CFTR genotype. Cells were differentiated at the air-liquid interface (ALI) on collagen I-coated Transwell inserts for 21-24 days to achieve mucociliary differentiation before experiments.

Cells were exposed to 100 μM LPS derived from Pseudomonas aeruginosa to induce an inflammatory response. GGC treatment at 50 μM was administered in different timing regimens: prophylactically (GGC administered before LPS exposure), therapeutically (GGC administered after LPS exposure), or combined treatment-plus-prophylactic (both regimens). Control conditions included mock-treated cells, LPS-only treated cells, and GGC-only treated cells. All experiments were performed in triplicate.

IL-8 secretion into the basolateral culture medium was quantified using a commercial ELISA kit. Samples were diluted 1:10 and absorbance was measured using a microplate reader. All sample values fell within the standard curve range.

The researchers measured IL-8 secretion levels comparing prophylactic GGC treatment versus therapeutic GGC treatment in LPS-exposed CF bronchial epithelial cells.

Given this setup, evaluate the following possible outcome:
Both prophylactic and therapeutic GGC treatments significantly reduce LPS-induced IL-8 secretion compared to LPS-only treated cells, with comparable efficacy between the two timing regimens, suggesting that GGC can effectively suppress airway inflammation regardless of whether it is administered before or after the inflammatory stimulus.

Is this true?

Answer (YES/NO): NO